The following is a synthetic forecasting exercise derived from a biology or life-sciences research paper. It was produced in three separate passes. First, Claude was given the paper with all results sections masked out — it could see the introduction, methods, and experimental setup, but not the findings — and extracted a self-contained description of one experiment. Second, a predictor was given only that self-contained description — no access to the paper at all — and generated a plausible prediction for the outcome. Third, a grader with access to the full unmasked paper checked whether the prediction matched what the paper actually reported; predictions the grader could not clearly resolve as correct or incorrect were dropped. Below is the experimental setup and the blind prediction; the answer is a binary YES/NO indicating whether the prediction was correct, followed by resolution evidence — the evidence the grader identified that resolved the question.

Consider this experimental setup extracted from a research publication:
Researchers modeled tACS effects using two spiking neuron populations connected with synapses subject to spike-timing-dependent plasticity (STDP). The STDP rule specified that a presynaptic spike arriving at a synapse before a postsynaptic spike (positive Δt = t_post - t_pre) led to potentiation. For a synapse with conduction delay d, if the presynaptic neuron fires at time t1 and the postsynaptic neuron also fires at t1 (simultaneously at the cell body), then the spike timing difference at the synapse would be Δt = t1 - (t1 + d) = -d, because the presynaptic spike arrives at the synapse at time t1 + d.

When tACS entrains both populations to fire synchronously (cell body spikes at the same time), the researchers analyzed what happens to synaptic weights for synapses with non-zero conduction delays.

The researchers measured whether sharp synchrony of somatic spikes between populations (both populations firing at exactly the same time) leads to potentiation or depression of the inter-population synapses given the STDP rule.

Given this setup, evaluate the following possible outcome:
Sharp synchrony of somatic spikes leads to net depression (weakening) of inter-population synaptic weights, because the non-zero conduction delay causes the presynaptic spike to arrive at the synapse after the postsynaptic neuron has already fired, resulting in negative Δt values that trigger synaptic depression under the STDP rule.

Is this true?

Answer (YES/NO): YES